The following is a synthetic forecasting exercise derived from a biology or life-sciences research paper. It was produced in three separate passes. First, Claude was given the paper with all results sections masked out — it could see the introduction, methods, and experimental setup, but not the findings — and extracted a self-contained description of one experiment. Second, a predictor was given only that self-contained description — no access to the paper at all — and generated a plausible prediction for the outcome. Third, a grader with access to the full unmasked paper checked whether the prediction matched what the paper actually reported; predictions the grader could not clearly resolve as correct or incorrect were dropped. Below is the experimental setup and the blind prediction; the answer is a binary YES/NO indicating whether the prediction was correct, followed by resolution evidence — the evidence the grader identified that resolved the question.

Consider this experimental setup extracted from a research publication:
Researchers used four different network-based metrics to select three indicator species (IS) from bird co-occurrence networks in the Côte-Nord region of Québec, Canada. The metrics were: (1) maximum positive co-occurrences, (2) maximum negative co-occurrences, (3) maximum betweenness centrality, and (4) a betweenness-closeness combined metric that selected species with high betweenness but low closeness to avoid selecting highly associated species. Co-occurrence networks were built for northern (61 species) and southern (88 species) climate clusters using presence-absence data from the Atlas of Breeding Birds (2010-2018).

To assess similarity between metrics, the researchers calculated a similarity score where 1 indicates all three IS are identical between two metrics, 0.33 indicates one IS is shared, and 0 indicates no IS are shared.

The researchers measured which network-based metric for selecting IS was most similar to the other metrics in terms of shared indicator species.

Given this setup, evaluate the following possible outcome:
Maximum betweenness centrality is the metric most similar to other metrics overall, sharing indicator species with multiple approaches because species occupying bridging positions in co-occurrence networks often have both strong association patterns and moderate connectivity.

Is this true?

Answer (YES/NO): YES